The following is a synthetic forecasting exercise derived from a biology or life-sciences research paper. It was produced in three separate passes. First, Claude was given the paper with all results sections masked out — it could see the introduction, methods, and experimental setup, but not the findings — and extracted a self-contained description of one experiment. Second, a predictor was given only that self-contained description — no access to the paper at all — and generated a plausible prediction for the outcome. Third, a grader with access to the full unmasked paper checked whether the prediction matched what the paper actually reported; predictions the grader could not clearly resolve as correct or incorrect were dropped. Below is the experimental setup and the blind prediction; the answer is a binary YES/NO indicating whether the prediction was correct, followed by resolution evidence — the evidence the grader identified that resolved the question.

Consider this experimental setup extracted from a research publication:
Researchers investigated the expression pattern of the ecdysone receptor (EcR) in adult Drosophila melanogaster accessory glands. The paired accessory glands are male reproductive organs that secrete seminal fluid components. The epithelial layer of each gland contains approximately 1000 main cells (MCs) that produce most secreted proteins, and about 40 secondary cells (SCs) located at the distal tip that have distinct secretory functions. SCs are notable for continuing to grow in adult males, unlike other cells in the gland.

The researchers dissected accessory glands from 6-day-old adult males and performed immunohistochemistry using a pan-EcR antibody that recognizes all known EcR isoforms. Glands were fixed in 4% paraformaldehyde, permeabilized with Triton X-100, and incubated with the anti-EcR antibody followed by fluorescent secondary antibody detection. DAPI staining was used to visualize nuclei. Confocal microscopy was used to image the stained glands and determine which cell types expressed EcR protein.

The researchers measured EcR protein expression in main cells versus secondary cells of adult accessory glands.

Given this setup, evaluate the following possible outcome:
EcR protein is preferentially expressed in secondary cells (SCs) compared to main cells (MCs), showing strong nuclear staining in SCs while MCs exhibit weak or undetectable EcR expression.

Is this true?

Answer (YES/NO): YES